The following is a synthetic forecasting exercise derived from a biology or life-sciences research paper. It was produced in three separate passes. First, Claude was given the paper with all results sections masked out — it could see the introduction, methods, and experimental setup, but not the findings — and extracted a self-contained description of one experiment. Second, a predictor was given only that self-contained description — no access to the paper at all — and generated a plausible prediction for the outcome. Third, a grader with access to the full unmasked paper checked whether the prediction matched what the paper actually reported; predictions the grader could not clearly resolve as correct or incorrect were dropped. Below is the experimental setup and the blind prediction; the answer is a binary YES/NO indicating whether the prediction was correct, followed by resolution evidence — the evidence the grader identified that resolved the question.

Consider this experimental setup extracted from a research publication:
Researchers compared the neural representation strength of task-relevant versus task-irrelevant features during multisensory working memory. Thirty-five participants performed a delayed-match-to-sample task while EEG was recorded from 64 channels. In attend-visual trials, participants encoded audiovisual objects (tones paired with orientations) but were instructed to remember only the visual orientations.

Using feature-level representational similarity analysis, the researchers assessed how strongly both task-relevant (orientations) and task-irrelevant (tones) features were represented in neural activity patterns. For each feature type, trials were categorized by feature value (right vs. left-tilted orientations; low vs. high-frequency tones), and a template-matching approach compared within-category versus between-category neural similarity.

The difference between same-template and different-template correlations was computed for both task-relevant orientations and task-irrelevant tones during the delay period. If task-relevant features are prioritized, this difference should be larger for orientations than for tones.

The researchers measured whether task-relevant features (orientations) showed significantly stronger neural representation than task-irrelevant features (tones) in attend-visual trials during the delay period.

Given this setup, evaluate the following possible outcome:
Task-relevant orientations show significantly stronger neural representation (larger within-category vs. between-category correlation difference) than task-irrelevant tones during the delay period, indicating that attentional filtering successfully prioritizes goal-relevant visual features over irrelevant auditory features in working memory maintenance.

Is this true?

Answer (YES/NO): NO